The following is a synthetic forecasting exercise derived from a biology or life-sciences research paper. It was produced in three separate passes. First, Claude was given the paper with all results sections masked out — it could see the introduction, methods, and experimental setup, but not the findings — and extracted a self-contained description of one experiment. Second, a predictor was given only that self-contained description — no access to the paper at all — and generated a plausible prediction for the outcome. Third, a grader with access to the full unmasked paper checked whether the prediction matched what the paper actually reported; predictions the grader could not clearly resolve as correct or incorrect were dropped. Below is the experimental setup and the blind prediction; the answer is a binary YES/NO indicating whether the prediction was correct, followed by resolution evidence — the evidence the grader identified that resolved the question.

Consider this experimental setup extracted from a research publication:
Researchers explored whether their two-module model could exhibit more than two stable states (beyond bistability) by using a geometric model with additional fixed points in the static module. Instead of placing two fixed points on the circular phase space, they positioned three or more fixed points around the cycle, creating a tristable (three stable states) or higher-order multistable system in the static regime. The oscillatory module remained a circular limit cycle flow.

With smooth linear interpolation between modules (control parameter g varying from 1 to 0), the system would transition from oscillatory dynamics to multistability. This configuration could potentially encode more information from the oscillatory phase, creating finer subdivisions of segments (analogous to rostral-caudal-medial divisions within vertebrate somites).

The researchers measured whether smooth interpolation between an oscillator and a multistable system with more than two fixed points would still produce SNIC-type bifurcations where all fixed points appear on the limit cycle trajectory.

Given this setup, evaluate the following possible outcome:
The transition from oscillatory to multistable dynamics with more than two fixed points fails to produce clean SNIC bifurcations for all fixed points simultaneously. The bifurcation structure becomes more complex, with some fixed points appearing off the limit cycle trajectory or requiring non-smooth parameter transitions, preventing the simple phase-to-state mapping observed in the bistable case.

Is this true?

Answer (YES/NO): NO